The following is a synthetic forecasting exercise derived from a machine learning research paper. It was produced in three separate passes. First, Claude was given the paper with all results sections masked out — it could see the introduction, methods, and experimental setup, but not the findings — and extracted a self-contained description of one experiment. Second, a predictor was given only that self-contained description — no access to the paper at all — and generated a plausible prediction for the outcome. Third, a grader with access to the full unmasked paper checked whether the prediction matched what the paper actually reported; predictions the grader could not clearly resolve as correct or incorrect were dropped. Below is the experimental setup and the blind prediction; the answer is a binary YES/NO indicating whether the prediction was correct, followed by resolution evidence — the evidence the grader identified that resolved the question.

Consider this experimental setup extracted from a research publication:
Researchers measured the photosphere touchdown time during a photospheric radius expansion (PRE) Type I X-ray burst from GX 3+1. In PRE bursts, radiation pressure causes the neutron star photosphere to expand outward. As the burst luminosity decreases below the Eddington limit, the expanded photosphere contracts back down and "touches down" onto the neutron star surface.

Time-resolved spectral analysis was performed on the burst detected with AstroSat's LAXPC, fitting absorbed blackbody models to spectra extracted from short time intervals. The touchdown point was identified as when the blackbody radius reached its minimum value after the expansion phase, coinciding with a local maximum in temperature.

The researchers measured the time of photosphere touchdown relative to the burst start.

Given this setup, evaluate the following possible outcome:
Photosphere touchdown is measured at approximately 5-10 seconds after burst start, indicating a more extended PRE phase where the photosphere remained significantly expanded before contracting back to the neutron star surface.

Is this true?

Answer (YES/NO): NO